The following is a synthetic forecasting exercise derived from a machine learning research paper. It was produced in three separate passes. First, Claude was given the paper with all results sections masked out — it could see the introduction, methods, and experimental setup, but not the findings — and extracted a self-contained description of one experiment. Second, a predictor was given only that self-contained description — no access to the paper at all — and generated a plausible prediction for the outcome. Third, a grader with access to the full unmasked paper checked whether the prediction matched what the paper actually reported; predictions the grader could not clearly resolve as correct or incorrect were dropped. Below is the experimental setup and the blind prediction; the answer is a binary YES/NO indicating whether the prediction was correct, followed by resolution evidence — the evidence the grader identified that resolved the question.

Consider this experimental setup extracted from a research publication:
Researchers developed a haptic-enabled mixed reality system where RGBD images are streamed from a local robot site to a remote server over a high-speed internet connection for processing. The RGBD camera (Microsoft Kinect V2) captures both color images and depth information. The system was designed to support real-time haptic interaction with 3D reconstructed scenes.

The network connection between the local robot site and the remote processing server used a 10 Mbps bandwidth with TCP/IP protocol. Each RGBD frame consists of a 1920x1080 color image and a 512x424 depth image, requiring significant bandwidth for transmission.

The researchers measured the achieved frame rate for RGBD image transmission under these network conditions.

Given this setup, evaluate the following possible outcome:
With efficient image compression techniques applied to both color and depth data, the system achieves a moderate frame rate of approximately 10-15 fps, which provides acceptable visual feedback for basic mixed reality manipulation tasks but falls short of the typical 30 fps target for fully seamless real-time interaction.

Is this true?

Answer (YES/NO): NO